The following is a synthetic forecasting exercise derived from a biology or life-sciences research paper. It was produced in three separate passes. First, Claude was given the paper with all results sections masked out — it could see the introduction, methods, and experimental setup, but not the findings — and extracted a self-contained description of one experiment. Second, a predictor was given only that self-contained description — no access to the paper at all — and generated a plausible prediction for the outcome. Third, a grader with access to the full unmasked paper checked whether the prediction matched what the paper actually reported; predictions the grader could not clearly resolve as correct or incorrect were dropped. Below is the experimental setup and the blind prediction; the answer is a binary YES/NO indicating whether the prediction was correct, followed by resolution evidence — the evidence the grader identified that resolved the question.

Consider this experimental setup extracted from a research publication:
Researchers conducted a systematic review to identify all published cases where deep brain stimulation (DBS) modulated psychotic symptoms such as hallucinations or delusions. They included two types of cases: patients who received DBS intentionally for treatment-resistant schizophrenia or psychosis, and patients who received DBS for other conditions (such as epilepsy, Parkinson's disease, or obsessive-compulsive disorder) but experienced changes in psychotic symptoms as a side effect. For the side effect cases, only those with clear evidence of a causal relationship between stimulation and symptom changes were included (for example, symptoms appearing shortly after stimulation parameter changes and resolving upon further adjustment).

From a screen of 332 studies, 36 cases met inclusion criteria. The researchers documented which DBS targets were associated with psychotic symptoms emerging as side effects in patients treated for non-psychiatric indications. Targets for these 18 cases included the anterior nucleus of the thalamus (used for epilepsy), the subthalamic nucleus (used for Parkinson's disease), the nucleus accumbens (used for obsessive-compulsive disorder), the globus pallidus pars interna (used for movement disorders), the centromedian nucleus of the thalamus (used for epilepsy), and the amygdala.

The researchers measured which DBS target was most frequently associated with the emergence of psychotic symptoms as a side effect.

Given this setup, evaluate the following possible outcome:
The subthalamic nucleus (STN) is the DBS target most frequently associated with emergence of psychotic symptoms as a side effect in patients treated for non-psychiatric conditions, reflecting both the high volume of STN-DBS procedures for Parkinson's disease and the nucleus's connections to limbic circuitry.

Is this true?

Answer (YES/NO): NO